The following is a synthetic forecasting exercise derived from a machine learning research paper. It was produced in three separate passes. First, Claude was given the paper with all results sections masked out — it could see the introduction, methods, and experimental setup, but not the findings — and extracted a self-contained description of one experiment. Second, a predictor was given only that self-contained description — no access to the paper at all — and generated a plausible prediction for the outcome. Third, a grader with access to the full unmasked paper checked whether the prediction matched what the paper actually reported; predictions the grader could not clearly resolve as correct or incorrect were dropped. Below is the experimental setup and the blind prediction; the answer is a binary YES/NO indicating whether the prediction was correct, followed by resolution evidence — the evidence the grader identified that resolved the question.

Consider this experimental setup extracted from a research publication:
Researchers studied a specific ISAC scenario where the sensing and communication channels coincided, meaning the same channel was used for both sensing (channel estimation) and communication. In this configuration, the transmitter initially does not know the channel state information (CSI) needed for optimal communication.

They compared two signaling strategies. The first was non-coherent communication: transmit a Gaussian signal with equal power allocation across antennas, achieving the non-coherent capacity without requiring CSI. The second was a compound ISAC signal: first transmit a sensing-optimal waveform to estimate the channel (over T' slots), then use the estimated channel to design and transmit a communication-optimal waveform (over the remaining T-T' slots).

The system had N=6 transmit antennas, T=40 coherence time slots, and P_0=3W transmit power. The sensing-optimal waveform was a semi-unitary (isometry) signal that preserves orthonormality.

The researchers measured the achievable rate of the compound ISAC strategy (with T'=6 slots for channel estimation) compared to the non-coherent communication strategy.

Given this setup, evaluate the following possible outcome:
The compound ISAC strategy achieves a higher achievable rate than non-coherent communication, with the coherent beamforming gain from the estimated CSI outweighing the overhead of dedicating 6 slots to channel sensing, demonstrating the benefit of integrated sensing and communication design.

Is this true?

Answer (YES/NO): YES